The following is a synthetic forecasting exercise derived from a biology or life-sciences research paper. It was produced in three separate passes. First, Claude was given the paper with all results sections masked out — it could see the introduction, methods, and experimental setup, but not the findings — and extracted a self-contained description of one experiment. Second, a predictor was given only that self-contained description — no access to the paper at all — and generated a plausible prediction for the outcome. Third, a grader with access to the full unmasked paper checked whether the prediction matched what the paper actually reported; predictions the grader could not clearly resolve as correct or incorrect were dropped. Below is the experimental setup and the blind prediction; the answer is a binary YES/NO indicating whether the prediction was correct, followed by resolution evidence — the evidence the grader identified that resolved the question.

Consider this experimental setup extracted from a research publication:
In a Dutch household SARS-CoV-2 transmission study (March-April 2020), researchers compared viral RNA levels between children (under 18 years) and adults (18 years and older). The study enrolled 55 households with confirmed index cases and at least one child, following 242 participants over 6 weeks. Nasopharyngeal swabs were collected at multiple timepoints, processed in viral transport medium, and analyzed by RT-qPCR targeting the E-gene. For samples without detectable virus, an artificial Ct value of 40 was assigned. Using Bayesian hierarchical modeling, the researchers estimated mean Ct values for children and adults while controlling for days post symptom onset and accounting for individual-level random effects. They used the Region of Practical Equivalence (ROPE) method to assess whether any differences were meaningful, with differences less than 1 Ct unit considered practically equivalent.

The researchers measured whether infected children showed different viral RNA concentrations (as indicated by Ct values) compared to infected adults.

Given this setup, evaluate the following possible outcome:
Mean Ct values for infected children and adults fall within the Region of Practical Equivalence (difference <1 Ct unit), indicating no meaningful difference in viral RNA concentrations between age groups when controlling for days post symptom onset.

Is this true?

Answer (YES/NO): NO